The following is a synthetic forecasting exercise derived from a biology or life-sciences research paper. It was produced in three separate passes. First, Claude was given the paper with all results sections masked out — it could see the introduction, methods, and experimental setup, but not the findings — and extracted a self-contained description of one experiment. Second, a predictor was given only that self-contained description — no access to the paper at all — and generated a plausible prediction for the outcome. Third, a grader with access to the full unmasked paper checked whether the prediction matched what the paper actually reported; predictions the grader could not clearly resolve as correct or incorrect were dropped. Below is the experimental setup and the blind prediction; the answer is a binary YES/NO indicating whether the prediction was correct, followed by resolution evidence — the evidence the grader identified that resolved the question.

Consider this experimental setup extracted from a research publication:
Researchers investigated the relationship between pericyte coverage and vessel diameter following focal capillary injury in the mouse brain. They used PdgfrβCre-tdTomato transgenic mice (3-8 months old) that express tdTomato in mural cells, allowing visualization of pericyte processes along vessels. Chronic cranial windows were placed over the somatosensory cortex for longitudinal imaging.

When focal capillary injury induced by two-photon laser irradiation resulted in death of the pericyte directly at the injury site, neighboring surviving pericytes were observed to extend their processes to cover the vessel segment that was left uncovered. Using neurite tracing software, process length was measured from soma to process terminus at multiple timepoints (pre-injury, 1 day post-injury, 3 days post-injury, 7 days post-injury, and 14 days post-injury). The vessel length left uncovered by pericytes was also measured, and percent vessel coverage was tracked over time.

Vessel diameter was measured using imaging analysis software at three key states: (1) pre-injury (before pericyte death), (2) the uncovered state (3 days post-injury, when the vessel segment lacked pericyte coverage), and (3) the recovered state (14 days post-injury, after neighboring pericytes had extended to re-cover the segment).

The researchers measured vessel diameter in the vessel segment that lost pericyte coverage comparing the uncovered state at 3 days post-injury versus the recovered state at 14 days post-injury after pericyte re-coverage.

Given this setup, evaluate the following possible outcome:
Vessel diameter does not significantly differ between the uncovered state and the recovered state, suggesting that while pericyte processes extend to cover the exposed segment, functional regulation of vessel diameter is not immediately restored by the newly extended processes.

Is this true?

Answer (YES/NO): NO